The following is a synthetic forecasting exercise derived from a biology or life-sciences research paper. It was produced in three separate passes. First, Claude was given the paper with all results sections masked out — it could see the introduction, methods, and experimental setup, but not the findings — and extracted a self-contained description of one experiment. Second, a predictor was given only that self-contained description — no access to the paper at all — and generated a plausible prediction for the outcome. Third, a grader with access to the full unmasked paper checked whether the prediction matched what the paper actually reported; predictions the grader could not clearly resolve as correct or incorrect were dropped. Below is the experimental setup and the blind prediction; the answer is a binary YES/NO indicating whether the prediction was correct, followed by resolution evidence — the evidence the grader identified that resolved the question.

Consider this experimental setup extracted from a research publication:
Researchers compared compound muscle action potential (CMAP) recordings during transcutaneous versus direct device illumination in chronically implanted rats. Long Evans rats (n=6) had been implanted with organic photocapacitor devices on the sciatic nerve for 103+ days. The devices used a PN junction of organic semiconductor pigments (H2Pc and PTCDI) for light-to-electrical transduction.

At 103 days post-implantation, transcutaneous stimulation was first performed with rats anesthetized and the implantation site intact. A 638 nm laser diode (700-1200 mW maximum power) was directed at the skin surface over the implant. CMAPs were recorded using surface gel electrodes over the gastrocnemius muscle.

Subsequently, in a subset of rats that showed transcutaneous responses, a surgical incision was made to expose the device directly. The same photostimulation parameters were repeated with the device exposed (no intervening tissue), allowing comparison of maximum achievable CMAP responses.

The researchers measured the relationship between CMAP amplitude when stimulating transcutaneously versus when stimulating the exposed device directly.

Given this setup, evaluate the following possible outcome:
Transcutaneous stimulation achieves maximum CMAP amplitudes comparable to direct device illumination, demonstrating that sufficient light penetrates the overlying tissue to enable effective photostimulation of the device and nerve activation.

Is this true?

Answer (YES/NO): NO